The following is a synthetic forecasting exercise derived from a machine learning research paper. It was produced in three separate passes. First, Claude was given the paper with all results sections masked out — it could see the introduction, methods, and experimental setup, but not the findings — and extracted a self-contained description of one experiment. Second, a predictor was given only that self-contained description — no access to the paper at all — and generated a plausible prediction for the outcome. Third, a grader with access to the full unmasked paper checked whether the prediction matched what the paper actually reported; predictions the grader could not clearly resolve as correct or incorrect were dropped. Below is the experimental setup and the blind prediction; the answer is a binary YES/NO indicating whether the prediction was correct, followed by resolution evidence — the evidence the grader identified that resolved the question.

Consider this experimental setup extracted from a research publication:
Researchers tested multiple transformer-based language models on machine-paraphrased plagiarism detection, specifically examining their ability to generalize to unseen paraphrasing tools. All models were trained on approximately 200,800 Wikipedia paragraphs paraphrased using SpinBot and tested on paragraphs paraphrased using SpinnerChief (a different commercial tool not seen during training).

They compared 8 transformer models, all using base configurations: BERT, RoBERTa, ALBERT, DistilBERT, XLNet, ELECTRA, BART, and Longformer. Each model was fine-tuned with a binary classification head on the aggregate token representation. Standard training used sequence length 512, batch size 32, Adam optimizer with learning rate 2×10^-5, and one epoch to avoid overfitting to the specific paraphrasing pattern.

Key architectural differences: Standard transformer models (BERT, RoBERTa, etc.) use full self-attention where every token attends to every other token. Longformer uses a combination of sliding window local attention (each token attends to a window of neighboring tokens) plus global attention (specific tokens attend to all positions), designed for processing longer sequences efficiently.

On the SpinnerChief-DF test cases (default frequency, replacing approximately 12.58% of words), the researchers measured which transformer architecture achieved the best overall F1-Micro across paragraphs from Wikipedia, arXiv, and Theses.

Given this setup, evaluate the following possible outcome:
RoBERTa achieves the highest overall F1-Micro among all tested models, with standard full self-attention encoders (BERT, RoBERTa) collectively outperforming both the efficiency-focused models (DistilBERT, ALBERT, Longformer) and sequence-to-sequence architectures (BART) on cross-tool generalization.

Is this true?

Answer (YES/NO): NO